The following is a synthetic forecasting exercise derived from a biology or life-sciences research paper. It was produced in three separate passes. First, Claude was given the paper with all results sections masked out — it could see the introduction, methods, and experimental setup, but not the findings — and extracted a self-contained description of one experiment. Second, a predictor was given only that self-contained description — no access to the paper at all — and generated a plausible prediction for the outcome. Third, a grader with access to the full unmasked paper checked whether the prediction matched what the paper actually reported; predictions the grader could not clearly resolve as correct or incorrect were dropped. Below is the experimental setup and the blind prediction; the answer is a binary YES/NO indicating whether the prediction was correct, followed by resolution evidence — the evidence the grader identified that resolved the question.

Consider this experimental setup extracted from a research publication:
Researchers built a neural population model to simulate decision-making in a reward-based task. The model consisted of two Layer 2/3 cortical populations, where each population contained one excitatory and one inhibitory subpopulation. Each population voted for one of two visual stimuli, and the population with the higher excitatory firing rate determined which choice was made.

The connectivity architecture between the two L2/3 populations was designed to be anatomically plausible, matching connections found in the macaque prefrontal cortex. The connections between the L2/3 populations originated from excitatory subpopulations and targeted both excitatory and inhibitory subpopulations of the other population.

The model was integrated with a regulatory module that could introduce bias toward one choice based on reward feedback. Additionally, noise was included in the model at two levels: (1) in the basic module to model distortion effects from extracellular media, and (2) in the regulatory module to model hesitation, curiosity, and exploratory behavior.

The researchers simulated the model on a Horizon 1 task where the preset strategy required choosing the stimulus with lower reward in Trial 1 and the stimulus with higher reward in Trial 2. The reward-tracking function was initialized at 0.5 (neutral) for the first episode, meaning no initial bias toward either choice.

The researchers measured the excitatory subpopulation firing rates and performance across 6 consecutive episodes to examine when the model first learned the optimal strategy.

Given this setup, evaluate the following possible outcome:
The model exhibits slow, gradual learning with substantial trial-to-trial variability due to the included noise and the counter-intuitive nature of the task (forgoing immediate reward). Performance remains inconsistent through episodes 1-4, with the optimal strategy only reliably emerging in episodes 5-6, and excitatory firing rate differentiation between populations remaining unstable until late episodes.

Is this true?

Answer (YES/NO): NO